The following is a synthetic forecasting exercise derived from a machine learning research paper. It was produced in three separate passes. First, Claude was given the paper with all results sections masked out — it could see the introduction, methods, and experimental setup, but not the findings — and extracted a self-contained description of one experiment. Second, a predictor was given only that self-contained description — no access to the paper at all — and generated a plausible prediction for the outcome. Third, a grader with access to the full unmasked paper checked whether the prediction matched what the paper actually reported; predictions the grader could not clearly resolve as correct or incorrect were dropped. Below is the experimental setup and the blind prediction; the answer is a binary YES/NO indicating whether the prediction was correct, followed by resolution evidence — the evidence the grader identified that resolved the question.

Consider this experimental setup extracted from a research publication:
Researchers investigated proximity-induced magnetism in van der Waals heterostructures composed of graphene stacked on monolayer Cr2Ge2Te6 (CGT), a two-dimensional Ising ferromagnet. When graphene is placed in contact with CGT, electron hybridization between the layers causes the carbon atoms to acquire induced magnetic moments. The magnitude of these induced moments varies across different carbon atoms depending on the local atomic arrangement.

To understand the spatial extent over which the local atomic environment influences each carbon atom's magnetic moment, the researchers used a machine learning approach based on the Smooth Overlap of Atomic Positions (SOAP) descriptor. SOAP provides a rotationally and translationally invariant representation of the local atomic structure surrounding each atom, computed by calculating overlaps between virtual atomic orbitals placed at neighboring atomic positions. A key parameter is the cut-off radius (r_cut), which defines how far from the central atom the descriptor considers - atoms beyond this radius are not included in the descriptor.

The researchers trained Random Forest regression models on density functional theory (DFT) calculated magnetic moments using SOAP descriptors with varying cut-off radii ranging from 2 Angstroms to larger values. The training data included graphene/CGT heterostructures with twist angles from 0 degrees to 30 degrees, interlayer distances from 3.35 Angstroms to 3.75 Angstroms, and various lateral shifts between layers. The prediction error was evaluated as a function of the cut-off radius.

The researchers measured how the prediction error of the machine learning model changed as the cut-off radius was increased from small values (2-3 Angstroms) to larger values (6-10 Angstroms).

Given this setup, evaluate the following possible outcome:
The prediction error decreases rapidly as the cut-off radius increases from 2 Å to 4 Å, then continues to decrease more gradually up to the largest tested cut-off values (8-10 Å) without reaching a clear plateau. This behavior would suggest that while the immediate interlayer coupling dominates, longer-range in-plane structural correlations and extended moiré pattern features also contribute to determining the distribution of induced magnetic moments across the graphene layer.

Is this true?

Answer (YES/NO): NO